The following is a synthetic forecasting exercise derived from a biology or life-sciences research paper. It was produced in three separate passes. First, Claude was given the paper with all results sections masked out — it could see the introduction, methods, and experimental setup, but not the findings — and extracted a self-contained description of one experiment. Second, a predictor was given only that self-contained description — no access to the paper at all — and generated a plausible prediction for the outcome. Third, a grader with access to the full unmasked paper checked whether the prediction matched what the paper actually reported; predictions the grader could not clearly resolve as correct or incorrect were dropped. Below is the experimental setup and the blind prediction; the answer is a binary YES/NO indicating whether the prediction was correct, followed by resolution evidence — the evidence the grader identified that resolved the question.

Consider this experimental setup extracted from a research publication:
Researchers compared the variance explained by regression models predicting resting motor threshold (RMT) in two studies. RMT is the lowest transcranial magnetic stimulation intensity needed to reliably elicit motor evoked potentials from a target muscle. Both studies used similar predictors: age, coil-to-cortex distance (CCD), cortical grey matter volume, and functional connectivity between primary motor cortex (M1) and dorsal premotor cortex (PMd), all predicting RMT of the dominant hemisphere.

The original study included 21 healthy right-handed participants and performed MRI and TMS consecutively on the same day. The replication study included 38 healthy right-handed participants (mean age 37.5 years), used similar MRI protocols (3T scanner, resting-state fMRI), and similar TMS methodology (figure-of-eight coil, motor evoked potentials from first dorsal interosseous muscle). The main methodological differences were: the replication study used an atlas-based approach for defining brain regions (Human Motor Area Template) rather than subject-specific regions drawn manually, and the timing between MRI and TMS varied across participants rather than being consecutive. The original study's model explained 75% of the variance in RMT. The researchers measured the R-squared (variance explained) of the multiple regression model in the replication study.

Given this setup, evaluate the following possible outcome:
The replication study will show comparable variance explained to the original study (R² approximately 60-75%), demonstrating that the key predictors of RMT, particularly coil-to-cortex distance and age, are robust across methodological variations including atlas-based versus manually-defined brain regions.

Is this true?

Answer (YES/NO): NO